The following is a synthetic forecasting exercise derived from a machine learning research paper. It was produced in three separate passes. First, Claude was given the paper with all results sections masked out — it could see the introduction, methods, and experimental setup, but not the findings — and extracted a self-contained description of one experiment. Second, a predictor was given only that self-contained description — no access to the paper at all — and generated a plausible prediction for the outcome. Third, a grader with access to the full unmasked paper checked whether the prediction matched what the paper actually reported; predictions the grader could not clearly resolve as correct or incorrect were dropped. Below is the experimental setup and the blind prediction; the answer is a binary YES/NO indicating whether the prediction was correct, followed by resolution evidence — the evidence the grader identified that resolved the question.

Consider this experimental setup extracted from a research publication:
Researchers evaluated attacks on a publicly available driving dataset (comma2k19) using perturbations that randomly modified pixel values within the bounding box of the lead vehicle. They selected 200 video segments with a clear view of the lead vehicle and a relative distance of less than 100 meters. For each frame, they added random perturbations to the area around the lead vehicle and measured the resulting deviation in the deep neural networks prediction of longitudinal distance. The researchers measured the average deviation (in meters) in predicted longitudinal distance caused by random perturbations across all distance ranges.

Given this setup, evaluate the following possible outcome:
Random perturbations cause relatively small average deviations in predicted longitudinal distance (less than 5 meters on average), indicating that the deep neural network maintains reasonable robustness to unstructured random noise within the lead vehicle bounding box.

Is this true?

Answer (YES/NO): YES